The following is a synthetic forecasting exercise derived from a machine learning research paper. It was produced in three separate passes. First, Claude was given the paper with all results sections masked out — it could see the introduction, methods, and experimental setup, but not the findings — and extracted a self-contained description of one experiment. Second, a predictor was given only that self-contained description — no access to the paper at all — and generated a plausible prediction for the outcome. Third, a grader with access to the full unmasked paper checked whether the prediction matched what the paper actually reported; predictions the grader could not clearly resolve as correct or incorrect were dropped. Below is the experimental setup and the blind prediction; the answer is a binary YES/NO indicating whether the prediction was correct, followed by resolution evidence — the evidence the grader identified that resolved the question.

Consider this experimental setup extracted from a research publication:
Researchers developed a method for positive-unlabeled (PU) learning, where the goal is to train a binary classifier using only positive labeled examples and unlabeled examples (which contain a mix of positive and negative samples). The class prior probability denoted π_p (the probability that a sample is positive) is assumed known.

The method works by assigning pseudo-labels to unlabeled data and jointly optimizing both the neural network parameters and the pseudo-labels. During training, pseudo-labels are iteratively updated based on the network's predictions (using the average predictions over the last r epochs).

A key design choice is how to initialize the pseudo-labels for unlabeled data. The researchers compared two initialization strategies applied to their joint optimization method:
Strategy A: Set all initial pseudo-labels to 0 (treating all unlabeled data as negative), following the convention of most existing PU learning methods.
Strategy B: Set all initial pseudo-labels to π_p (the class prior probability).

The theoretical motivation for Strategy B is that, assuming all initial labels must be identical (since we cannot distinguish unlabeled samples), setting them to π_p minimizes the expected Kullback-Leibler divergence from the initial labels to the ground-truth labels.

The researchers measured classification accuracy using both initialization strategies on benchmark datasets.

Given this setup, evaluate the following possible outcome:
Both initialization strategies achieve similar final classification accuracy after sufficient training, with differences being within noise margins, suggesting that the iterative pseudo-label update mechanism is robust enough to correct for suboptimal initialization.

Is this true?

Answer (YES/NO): NO